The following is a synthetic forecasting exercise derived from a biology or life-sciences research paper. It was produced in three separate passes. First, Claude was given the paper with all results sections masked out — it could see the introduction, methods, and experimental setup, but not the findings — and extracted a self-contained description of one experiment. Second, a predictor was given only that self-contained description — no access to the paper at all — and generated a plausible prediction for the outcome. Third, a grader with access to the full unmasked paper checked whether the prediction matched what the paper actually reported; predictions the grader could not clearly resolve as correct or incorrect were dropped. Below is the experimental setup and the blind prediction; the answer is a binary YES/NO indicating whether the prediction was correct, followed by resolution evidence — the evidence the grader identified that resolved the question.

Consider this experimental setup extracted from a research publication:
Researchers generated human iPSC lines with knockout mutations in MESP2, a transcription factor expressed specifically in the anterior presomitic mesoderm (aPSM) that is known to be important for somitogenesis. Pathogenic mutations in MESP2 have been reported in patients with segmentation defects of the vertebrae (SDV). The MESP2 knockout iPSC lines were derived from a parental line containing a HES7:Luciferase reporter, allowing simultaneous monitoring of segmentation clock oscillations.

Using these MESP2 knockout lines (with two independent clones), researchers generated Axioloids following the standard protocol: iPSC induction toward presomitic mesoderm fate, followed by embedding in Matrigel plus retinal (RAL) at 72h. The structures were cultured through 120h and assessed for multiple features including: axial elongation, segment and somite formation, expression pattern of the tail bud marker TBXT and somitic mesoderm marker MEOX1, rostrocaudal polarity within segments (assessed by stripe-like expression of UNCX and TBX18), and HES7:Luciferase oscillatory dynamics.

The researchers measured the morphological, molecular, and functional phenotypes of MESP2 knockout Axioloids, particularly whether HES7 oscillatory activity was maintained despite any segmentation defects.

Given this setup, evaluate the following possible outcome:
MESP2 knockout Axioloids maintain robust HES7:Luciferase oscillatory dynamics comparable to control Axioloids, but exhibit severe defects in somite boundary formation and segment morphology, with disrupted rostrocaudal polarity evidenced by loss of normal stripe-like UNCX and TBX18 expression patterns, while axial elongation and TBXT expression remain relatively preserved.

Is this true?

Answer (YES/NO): YES